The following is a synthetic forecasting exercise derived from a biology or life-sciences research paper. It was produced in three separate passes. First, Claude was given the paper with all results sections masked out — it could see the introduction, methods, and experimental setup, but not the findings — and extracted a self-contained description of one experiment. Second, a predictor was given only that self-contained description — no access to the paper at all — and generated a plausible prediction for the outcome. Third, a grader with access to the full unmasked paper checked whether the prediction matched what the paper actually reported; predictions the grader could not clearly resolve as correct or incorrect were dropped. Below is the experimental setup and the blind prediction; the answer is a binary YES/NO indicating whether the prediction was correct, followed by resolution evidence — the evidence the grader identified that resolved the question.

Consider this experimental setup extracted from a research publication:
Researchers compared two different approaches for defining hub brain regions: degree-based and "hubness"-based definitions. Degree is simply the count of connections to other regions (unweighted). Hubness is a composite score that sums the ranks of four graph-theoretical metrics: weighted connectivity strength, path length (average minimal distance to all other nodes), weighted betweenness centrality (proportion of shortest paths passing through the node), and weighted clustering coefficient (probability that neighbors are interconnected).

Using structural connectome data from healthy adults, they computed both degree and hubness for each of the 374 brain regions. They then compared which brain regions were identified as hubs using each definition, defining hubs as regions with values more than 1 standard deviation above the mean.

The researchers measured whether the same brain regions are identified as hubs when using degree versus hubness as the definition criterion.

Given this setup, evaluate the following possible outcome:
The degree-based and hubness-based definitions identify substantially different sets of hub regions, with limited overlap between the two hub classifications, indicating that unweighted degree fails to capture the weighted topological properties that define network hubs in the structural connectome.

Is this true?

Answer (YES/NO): NO